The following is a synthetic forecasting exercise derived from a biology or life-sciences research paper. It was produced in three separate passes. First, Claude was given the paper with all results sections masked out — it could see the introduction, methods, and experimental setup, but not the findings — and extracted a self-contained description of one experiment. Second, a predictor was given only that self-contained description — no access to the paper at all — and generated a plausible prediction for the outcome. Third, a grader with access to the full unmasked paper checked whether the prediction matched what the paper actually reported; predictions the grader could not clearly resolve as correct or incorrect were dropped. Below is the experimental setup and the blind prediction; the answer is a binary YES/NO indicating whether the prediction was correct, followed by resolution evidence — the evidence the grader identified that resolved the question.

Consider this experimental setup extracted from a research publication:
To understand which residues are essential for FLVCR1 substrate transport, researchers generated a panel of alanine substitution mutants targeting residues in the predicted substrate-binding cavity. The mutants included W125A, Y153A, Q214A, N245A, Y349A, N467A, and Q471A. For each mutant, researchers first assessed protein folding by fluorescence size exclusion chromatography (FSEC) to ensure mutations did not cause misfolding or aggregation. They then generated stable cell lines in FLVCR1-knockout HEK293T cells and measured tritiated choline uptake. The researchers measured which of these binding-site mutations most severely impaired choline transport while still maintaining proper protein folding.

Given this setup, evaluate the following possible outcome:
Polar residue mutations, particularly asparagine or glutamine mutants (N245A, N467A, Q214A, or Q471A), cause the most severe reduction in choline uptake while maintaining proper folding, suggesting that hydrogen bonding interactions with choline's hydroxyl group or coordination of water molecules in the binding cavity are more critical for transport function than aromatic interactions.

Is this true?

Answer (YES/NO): NO